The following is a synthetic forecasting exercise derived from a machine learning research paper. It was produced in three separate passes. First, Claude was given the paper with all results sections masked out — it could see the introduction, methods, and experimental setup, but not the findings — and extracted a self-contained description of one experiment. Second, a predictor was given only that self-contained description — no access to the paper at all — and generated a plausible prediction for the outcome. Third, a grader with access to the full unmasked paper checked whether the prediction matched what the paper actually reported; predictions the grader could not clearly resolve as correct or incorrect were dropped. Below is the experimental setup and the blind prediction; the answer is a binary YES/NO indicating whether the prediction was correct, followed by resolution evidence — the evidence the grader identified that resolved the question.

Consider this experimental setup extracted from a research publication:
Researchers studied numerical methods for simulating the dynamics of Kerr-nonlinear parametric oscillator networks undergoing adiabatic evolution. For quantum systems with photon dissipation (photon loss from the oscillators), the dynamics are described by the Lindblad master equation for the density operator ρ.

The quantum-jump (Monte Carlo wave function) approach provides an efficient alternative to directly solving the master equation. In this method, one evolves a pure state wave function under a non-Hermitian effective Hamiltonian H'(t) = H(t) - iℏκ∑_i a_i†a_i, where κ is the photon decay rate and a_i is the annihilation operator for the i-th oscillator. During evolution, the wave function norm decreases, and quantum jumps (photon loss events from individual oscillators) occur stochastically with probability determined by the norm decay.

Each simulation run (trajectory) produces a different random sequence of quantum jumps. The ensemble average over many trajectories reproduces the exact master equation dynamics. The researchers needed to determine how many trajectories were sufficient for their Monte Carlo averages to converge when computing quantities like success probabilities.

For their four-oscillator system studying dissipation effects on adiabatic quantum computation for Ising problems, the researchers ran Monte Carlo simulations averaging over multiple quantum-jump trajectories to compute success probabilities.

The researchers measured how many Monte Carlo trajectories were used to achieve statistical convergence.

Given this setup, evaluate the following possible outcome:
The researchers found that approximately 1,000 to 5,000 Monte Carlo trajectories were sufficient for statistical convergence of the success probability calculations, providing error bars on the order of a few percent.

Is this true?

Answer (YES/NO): NO